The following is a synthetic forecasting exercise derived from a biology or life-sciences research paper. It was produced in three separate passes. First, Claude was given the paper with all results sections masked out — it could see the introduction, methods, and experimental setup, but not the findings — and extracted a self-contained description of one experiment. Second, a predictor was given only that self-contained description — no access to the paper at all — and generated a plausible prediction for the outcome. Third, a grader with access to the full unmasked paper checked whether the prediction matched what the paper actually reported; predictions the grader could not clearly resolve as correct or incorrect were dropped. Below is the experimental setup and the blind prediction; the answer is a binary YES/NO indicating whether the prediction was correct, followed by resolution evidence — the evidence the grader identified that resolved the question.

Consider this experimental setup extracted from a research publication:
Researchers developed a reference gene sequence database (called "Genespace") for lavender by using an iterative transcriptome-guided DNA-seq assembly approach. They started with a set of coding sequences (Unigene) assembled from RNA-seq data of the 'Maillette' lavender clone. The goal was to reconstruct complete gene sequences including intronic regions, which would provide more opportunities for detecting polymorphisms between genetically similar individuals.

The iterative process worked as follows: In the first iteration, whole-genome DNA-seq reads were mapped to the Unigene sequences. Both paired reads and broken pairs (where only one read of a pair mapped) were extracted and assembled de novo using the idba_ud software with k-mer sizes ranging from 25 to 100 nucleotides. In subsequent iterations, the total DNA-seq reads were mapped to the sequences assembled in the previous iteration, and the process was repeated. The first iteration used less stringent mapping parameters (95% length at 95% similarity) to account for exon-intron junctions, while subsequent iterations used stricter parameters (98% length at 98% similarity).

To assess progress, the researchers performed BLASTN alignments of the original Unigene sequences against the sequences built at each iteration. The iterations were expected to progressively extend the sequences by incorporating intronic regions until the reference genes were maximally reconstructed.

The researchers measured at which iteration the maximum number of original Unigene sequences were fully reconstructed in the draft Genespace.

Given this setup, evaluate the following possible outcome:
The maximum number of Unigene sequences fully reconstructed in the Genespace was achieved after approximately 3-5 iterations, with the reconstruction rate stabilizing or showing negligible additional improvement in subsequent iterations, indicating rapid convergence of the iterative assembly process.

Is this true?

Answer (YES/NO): NO